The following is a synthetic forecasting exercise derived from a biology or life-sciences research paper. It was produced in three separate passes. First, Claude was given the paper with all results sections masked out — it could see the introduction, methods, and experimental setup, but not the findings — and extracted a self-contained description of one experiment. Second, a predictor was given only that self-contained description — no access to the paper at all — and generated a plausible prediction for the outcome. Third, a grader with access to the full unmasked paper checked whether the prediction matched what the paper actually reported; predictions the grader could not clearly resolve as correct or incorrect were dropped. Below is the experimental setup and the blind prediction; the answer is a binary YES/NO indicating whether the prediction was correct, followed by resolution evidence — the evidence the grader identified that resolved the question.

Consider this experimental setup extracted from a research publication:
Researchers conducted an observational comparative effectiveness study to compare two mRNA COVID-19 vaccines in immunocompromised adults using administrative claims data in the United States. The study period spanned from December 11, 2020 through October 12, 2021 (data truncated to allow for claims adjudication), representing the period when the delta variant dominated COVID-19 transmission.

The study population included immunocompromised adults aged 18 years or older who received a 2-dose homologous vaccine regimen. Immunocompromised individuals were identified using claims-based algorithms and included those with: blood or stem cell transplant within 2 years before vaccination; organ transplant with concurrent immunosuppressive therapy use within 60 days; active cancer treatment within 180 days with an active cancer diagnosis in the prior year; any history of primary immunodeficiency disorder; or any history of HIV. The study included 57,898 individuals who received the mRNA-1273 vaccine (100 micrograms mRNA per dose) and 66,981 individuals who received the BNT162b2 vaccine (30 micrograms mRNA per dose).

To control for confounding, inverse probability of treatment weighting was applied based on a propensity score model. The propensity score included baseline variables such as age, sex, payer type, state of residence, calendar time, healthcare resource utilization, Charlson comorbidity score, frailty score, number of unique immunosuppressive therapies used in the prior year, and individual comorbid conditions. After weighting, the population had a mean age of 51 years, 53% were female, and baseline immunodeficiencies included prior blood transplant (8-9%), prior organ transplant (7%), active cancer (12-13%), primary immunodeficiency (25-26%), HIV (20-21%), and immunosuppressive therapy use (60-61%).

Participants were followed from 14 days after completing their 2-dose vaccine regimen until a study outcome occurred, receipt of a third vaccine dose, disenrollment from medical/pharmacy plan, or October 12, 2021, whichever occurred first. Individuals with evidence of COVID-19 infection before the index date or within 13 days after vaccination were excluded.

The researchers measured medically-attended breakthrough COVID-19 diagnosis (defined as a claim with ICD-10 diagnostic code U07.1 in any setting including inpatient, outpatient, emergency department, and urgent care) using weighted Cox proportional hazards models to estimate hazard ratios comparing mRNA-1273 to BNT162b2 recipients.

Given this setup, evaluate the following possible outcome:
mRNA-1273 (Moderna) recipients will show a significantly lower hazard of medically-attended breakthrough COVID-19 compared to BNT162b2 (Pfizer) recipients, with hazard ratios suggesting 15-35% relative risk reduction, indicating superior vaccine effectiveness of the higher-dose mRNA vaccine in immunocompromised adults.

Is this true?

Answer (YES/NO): YES